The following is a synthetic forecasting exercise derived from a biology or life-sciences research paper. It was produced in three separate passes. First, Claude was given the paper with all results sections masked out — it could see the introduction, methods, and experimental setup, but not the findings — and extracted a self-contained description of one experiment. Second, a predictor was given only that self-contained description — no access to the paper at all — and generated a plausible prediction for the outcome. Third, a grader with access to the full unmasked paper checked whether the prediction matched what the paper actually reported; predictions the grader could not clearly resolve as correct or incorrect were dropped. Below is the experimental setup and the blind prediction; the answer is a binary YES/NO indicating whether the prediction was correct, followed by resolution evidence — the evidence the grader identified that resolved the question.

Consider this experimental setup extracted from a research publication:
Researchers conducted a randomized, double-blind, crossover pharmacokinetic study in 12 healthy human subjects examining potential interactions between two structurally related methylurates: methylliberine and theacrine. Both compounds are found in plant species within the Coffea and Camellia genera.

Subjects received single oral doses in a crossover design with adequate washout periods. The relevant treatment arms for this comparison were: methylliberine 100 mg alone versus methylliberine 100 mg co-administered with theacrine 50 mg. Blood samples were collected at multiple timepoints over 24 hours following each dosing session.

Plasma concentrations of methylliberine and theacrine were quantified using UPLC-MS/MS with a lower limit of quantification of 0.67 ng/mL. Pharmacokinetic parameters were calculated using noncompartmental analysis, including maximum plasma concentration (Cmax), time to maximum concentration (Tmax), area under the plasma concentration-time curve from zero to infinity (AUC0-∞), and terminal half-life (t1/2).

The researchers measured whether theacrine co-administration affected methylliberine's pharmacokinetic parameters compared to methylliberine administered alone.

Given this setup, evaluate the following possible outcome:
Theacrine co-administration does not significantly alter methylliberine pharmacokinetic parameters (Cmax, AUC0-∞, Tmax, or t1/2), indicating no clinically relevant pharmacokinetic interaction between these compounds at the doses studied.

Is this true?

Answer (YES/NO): YES